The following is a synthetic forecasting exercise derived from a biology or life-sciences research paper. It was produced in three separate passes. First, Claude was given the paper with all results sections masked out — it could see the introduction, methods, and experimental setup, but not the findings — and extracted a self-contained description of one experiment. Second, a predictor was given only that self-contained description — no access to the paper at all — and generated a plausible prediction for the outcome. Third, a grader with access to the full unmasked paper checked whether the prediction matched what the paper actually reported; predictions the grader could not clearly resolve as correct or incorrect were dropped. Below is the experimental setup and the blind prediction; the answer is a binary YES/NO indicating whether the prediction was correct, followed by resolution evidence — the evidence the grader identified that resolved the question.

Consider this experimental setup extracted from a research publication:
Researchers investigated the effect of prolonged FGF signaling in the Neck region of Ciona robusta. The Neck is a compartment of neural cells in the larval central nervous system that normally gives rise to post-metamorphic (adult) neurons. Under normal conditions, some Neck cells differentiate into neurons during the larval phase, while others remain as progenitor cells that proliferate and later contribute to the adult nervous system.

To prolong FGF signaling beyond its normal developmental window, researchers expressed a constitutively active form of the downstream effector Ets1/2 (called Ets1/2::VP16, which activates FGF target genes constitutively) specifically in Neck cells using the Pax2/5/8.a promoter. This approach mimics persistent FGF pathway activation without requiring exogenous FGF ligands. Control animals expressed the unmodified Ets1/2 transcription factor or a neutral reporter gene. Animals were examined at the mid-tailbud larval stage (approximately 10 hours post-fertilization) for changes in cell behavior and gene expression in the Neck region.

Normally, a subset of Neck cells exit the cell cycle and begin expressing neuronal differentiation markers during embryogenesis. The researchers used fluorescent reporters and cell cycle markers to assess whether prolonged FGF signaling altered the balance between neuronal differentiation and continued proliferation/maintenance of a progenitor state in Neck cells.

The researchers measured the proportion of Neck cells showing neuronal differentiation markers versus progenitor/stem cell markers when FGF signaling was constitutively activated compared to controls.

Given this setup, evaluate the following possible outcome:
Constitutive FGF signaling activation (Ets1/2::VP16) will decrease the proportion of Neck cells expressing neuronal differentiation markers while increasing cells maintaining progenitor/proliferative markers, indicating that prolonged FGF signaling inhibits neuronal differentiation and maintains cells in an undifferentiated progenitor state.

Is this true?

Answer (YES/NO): YES